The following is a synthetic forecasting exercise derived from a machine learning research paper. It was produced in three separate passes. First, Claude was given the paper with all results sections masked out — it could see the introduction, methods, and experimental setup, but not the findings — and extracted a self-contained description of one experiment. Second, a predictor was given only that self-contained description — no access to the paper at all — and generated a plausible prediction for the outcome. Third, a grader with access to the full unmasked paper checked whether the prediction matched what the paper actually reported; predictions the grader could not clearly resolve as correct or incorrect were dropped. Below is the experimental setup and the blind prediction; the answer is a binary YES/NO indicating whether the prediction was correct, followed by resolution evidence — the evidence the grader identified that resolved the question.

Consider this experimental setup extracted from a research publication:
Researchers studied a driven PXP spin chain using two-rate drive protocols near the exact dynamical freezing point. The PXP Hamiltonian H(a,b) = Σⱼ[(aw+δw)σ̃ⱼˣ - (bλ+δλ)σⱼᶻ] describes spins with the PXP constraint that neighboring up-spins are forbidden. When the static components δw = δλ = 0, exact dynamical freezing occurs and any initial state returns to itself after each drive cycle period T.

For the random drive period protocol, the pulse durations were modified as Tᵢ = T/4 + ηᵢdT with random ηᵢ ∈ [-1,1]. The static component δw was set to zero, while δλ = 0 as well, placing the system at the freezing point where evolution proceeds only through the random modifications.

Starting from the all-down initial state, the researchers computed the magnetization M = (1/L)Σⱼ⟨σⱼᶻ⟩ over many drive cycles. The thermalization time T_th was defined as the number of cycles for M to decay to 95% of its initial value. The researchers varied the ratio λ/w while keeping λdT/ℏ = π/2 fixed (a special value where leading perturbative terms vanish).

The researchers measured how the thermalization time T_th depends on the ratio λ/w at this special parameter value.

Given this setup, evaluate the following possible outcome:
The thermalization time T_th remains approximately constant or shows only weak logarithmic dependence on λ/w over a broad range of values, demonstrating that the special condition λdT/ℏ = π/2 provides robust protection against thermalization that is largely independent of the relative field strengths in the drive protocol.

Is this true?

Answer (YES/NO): NO